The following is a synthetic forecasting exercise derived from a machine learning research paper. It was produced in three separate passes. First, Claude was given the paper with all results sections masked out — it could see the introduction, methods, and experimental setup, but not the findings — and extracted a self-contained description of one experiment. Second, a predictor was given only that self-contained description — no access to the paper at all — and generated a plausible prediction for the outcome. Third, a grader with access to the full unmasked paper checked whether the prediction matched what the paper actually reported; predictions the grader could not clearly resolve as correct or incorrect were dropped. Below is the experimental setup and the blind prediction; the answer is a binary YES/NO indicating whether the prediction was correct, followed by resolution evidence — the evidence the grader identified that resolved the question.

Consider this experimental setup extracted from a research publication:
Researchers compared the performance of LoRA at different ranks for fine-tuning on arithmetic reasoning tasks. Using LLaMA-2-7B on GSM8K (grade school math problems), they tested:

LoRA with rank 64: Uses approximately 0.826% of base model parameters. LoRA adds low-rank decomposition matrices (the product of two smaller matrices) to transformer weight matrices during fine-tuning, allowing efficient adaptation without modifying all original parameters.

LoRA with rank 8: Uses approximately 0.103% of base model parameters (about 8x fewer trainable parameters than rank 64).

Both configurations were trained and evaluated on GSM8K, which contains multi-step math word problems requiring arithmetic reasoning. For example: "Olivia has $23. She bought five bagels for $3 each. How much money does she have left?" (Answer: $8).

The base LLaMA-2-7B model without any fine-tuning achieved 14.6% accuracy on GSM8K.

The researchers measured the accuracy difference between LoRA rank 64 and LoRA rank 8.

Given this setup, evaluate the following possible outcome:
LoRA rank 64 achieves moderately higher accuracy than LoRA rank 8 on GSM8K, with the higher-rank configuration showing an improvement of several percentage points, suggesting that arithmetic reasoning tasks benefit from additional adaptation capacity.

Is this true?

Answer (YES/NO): NO